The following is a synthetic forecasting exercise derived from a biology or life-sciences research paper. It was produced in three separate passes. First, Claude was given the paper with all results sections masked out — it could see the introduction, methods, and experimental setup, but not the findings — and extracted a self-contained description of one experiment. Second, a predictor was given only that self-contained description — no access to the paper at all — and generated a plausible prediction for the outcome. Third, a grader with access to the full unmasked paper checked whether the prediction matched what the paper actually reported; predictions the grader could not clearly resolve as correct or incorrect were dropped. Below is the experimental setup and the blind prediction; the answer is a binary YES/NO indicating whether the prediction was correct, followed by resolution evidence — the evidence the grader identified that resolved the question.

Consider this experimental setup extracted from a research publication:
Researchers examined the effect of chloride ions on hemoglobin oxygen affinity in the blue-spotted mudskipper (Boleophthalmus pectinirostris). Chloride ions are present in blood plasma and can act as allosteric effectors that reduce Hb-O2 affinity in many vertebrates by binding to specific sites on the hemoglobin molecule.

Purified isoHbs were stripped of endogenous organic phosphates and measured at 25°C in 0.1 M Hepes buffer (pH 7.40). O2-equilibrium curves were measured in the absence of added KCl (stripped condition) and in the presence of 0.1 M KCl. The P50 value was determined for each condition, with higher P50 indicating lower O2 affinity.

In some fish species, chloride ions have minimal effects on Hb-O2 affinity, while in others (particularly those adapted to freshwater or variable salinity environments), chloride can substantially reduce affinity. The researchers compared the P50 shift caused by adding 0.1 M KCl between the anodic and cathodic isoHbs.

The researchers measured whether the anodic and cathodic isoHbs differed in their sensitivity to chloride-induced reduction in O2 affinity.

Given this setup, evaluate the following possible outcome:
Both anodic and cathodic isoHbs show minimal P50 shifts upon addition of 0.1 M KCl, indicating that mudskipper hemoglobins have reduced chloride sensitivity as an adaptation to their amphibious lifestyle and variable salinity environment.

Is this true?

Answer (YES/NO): NO